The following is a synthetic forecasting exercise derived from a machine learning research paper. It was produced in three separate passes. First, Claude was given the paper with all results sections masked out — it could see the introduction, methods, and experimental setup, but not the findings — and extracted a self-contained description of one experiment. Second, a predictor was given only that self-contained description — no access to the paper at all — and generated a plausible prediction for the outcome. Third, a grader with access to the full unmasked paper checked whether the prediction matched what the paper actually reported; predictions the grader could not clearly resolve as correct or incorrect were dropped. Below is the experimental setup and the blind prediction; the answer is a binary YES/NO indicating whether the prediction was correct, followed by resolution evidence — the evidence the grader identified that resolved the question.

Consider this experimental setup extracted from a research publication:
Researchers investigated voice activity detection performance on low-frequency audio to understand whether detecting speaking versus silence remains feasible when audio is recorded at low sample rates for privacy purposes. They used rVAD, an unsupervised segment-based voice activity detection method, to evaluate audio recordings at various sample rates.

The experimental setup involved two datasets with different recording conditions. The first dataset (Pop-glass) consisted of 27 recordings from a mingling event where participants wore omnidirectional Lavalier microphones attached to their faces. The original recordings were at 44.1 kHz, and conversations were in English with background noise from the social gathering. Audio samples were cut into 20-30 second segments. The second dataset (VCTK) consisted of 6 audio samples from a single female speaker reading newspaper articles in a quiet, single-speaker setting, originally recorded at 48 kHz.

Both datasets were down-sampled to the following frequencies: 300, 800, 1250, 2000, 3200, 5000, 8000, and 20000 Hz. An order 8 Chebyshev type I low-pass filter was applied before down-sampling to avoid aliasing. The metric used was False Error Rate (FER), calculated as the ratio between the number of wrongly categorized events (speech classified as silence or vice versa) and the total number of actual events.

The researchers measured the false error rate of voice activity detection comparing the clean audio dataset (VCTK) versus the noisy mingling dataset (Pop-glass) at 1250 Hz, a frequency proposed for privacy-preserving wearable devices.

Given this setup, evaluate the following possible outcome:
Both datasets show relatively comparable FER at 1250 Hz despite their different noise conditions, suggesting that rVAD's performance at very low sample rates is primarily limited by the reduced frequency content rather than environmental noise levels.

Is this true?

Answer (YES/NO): NO